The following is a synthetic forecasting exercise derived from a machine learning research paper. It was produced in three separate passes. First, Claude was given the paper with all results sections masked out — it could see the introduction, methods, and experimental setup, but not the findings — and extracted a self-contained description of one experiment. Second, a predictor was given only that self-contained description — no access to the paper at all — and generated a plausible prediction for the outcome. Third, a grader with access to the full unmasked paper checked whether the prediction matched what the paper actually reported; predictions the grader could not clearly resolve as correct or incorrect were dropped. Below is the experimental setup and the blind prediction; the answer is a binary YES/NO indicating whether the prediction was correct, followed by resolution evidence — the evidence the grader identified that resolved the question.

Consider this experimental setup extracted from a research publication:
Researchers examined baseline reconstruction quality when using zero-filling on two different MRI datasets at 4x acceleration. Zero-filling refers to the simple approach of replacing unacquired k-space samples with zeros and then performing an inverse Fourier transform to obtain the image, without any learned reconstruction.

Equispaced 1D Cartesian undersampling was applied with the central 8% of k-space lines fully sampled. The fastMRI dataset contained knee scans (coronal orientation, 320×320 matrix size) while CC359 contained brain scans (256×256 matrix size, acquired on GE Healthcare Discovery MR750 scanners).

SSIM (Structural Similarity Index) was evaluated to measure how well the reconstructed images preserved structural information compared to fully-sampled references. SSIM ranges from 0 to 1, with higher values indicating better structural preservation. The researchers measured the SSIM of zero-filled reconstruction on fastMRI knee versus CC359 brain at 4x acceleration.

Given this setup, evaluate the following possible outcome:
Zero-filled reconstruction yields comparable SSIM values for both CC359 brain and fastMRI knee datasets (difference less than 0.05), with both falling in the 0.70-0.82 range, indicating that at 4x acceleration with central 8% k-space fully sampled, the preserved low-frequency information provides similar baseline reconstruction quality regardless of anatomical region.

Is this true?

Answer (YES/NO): YES